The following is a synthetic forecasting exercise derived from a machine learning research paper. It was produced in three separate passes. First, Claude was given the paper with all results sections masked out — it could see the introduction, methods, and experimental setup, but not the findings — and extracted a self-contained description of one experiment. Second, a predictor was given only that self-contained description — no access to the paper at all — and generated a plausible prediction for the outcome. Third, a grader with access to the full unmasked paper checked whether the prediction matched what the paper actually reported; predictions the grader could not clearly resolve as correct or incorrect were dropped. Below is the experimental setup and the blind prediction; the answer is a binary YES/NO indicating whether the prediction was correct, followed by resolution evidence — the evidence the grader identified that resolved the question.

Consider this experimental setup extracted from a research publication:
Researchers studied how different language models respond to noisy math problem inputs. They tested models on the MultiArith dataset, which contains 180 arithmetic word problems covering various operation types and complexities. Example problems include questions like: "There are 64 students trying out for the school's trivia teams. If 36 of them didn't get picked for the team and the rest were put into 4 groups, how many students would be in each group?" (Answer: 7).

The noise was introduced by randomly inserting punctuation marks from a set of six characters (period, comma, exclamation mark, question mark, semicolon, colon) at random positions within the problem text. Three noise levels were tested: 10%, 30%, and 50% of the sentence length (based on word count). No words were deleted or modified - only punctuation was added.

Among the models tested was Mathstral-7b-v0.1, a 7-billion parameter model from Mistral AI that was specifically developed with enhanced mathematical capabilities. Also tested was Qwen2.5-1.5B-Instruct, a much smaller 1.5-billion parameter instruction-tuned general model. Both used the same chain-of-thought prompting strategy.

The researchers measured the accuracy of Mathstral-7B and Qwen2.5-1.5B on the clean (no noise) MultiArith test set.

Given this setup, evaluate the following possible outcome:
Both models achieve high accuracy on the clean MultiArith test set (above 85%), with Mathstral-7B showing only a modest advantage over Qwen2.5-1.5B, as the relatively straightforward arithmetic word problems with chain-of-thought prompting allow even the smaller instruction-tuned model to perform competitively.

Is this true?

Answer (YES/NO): NO